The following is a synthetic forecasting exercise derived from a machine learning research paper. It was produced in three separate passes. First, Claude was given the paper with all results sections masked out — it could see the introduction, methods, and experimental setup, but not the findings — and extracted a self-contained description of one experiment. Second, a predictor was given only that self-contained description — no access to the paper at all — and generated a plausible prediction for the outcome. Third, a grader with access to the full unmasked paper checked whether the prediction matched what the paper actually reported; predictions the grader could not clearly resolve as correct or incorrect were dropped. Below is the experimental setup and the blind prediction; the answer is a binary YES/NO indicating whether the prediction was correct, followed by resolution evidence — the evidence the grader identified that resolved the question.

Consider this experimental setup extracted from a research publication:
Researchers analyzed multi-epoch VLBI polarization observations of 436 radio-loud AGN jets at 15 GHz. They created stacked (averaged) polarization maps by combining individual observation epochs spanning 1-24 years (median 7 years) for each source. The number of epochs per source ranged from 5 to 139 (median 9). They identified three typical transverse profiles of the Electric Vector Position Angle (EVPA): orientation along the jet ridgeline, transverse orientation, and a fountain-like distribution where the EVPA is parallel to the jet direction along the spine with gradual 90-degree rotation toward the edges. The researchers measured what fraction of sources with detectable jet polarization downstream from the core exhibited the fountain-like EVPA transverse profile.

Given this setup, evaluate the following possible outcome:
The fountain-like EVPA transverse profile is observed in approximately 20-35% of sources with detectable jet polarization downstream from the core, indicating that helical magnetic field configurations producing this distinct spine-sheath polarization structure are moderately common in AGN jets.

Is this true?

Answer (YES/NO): YES